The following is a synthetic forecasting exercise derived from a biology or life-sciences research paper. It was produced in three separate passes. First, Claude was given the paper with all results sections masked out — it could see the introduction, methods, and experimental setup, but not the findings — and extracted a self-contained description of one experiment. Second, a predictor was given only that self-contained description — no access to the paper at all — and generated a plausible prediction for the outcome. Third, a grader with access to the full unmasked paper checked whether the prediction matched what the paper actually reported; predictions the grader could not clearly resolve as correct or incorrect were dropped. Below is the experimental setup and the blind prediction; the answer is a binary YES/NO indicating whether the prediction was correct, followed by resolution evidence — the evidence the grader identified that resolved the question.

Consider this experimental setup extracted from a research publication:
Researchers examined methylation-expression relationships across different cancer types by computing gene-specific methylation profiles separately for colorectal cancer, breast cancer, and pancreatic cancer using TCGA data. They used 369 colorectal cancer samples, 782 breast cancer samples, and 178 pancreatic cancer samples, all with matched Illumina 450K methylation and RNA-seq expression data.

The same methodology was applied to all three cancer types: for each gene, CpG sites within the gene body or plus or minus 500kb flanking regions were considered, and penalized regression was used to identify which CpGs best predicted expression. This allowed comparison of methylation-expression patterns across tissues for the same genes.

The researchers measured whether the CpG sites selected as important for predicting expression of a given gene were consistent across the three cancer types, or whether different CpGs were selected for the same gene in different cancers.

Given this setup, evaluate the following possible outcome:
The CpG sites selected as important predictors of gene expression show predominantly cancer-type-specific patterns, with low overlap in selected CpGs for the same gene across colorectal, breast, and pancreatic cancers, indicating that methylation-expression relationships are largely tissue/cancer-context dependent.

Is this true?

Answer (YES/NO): YES